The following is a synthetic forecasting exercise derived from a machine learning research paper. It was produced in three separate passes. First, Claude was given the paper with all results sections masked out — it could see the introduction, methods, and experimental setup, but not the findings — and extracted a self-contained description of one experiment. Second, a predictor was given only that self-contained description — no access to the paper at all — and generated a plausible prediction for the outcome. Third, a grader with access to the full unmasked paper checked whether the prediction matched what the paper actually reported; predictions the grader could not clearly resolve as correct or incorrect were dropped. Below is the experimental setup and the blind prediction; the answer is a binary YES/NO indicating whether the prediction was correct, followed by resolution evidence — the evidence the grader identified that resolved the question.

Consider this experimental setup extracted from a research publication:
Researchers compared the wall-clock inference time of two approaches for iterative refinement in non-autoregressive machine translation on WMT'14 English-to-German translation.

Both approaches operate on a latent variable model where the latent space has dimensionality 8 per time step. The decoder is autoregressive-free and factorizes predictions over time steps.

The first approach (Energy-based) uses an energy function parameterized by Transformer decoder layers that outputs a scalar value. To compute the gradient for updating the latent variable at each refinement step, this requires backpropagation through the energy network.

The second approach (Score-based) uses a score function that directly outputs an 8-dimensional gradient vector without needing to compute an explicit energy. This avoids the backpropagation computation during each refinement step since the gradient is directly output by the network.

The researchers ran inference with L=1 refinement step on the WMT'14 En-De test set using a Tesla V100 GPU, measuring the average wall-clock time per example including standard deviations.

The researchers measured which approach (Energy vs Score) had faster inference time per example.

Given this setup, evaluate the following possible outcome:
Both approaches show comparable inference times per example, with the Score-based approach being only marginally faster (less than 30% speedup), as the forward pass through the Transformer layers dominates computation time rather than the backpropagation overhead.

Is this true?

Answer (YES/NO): NO